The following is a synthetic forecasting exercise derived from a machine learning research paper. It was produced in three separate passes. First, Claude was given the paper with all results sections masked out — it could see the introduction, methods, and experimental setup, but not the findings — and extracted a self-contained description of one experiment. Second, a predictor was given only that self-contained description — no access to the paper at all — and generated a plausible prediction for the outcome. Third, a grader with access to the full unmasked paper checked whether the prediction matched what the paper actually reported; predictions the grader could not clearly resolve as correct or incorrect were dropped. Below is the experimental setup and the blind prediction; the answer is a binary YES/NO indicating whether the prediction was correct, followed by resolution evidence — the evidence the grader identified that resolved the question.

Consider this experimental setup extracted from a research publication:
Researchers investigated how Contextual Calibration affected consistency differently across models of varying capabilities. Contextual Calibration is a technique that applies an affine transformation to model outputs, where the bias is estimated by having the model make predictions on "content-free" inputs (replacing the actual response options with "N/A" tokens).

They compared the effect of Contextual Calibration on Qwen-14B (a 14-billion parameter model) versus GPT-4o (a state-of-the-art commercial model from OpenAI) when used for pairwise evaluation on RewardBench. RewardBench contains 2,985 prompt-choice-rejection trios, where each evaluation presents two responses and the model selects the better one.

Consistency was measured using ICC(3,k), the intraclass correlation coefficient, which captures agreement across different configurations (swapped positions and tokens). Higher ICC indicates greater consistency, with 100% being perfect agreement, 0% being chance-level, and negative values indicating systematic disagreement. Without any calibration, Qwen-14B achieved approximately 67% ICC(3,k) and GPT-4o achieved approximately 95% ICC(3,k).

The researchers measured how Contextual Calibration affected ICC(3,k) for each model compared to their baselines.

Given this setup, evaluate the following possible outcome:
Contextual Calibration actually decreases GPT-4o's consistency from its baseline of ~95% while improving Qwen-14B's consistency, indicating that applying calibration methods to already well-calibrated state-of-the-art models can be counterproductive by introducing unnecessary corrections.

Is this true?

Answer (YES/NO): NO